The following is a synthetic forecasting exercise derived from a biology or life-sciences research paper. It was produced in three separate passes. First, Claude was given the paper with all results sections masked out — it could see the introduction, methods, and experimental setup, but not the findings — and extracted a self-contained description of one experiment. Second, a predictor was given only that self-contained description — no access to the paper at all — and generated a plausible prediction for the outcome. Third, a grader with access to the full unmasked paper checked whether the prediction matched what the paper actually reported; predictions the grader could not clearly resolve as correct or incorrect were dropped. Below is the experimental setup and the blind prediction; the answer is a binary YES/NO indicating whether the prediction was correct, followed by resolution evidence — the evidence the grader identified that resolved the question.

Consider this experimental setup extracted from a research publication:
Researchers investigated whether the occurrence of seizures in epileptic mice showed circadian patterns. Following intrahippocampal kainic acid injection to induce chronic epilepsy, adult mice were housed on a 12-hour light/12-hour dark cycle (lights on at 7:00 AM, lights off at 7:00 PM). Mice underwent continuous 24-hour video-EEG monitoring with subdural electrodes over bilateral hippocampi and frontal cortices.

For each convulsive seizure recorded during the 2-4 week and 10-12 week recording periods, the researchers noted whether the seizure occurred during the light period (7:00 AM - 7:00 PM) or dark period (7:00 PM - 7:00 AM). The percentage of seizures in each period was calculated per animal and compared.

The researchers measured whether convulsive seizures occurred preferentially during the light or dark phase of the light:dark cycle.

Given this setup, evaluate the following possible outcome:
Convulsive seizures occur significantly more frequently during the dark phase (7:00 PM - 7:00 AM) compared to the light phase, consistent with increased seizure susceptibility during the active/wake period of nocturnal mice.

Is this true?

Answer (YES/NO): NO